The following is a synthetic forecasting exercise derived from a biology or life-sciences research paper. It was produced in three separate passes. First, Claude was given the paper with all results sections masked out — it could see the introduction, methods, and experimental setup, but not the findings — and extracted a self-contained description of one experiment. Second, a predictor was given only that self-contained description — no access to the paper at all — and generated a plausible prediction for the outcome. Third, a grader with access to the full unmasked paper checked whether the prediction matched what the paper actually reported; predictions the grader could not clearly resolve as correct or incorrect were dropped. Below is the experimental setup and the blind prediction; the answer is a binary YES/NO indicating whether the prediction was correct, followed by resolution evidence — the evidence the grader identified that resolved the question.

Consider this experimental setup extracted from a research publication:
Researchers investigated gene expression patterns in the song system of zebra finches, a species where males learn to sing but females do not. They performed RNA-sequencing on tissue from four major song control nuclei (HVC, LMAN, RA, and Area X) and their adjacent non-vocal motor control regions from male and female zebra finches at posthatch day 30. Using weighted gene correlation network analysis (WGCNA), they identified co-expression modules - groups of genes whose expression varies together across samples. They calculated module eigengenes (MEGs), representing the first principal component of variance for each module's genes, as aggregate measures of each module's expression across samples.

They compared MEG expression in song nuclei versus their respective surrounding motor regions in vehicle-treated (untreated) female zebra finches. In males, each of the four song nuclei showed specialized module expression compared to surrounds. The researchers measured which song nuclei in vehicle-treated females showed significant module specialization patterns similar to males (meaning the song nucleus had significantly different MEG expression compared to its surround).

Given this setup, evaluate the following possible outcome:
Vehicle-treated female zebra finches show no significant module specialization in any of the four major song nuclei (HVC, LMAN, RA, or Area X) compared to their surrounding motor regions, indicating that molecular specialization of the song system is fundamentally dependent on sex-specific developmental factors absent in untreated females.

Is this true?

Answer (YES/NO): NO